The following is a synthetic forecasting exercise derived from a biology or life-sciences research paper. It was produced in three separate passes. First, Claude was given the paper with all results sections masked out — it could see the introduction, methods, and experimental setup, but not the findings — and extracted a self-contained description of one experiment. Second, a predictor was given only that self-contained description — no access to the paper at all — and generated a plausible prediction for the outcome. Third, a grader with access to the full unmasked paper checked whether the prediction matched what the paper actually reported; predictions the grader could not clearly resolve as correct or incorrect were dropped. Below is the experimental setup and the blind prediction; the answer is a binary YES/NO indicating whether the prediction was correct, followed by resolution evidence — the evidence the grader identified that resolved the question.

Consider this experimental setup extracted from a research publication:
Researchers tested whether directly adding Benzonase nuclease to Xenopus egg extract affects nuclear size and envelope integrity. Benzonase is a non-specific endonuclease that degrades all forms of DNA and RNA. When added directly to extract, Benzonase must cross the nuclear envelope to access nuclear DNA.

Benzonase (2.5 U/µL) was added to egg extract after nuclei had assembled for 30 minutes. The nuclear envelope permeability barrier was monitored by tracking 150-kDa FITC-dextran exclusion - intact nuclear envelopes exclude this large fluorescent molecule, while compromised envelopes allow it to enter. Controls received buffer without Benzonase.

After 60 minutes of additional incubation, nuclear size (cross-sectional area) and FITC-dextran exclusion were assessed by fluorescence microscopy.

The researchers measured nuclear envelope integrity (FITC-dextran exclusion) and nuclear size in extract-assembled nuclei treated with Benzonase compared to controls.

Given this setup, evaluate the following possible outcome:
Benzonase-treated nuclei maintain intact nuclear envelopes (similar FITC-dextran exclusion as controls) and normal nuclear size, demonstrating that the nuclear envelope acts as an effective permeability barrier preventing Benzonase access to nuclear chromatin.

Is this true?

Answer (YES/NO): NO